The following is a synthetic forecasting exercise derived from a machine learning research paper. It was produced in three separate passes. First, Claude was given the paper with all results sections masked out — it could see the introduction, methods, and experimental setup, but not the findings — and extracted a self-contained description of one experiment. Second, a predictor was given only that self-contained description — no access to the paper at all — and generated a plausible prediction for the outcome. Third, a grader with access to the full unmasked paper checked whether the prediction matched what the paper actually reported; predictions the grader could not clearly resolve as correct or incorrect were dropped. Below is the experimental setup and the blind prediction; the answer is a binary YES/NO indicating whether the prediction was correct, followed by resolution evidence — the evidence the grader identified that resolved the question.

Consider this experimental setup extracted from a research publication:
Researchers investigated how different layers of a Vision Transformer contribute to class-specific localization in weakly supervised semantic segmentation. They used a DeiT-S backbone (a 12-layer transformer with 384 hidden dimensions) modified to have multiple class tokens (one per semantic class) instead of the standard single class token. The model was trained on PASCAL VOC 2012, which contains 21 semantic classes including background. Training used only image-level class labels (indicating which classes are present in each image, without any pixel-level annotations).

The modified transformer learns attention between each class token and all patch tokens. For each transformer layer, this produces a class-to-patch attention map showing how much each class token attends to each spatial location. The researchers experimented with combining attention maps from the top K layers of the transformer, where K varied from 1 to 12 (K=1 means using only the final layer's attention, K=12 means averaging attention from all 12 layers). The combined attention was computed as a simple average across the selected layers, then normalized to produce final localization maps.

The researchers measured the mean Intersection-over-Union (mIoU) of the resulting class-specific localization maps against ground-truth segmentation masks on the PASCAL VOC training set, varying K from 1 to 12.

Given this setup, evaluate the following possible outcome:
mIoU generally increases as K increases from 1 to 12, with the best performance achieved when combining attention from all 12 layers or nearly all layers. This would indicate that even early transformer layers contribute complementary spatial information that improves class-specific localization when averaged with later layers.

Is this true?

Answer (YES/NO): NO